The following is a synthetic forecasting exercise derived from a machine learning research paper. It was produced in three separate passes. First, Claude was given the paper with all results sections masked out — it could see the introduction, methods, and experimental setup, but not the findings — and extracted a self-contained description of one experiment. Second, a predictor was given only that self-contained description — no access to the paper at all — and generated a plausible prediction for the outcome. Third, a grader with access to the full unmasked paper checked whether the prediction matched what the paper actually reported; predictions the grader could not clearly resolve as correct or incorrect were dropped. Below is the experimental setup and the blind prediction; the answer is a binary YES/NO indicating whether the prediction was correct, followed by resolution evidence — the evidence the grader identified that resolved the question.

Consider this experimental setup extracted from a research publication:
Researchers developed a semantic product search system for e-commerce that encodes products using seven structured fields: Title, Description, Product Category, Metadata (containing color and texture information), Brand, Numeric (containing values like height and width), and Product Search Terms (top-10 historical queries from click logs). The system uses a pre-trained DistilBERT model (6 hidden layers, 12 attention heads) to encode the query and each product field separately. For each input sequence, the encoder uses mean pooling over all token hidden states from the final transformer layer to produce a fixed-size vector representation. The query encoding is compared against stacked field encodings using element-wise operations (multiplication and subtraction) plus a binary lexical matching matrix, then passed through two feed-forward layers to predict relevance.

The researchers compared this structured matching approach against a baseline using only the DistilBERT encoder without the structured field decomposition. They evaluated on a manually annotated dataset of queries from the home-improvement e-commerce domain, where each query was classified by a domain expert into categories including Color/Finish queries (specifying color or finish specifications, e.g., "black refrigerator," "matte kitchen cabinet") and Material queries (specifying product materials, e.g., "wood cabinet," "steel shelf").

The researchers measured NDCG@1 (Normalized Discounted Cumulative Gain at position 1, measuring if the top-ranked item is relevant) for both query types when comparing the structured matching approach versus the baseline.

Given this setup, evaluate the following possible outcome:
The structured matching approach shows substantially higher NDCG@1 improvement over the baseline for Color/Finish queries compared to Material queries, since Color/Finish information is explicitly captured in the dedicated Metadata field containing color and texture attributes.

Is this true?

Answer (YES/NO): NO